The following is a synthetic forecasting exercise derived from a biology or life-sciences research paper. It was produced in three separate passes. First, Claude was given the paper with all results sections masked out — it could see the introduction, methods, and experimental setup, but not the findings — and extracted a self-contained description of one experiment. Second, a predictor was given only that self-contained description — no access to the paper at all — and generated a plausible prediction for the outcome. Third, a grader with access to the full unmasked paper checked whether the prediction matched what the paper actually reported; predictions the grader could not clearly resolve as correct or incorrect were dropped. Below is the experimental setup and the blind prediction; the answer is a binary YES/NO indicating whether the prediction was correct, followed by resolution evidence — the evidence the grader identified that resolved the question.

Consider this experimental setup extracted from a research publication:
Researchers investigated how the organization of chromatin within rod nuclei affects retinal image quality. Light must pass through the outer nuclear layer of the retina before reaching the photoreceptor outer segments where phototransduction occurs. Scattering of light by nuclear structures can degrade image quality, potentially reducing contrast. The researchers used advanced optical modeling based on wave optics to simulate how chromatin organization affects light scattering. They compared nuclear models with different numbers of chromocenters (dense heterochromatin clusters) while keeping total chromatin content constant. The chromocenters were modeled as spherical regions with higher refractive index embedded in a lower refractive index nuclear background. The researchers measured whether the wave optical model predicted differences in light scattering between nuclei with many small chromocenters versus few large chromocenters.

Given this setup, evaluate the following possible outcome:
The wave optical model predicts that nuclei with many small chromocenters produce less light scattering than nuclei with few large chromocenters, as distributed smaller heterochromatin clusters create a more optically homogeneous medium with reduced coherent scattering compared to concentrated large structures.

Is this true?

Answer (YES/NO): NO